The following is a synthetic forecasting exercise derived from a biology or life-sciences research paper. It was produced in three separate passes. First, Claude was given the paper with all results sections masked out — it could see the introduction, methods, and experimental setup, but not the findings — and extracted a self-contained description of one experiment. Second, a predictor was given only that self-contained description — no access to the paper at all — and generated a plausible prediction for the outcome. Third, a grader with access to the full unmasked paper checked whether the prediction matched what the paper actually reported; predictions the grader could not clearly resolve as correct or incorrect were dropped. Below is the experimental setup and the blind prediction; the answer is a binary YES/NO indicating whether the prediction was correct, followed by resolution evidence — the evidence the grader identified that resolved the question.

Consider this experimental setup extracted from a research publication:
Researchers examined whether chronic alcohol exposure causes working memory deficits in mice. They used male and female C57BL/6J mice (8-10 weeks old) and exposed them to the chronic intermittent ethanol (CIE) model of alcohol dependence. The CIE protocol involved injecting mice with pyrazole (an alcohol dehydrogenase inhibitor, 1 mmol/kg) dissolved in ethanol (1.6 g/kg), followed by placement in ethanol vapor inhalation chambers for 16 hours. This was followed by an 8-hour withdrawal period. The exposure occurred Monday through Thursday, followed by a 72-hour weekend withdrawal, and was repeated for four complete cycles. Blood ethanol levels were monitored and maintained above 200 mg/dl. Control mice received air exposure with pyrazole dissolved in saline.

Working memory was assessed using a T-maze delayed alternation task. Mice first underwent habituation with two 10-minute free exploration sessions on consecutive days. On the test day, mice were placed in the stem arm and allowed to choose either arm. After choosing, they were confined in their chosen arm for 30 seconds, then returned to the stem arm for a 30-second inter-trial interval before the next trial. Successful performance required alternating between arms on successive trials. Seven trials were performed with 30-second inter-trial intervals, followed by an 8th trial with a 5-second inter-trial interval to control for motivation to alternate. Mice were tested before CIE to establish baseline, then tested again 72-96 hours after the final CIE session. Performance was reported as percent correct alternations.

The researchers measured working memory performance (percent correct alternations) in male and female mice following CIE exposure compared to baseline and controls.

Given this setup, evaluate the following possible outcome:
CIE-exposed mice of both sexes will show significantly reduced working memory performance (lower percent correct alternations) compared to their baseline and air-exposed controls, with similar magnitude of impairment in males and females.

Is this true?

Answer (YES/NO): YES